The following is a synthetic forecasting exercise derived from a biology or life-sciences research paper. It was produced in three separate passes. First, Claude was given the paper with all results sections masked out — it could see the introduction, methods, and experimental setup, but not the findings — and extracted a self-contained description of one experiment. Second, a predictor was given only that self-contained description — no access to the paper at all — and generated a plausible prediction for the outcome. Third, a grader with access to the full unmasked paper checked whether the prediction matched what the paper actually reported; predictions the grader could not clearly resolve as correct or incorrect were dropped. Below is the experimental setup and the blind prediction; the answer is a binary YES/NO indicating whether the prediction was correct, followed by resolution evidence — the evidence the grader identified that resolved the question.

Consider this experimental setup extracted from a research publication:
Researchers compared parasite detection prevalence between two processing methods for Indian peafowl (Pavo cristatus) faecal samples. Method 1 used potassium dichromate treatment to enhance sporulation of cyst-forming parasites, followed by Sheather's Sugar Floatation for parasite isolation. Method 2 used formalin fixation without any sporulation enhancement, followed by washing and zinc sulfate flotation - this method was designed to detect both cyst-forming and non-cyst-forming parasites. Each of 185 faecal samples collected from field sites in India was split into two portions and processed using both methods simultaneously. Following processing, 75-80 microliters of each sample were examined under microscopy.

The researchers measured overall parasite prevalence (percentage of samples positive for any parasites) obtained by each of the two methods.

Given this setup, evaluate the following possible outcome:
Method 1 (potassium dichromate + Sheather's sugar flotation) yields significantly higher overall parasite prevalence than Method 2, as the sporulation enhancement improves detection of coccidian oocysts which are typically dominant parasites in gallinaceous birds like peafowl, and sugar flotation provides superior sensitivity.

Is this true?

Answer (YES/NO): NO